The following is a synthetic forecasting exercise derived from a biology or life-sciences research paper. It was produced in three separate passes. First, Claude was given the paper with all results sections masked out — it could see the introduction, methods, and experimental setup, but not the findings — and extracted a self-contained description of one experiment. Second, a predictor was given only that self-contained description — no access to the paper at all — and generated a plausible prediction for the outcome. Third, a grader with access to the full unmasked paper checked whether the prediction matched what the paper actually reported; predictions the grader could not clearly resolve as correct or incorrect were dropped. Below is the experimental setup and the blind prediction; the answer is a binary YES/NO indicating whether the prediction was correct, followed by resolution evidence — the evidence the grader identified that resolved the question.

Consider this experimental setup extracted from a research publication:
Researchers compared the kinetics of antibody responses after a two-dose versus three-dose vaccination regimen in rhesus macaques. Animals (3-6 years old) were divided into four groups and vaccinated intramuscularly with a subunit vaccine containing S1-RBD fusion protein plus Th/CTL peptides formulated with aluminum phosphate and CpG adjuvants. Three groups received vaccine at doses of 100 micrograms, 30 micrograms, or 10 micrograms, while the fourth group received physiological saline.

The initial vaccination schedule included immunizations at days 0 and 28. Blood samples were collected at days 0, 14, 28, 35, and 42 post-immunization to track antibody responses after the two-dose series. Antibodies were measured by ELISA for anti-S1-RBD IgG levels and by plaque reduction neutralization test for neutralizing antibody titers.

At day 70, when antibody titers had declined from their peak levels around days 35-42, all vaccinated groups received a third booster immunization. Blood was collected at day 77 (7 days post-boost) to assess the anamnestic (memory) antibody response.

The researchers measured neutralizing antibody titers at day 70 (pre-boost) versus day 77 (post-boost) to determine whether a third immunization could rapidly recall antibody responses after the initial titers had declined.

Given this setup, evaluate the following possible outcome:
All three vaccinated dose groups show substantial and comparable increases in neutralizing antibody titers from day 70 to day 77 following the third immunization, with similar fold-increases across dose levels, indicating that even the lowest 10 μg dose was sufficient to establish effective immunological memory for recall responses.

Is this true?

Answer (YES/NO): NO